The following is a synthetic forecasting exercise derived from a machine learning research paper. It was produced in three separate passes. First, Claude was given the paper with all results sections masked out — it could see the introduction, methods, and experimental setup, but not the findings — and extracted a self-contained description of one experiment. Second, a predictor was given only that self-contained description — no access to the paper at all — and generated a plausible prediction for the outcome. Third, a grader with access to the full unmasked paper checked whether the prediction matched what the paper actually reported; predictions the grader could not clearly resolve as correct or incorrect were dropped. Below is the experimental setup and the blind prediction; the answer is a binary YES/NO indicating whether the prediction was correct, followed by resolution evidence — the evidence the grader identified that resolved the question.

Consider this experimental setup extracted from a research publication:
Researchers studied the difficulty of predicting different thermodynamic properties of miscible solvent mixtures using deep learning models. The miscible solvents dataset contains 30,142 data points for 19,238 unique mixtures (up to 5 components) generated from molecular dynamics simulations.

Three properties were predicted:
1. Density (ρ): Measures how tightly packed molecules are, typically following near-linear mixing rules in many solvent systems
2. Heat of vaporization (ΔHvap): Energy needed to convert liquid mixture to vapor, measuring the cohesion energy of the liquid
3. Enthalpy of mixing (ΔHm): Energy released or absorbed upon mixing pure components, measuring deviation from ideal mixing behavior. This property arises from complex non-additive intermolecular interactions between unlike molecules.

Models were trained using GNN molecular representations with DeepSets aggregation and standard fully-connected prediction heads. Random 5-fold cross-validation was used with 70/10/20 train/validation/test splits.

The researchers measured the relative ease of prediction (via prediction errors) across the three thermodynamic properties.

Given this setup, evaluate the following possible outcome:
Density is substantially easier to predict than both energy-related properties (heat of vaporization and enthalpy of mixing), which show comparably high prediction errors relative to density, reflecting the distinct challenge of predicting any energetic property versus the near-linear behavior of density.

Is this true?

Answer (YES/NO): NO